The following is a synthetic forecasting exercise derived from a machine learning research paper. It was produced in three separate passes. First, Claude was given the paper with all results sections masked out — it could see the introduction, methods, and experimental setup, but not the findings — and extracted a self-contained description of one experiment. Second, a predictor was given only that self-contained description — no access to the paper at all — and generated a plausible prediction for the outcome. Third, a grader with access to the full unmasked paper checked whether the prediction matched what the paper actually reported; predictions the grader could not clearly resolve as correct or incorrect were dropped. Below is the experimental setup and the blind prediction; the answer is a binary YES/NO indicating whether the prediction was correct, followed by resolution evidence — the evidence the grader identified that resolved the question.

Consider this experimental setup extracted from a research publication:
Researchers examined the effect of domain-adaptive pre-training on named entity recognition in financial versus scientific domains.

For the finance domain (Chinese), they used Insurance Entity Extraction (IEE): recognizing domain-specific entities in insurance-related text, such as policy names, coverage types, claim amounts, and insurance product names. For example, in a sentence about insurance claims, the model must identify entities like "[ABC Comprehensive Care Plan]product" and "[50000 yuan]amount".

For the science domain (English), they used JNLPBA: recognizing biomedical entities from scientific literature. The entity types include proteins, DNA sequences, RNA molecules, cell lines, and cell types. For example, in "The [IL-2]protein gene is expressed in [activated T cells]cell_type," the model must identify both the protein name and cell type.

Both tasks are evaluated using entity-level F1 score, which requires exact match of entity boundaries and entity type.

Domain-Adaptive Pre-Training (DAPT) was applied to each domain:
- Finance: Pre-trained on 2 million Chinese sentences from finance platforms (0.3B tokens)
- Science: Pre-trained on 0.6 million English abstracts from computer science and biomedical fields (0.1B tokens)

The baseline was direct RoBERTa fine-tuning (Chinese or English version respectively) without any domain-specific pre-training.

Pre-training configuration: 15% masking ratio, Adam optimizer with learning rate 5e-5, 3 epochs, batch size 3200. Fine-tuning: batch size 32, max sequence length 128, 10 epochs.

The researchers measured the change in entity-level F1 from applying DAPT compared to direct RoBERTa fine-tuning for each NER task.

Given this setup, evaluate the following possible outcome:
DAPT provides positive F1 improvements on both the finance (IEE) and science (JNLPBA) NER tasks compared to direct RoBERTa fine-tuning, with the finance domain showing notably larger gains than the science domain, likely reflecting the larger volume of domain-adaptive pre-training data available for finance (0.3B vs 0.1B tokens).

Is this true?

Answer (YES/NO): NO